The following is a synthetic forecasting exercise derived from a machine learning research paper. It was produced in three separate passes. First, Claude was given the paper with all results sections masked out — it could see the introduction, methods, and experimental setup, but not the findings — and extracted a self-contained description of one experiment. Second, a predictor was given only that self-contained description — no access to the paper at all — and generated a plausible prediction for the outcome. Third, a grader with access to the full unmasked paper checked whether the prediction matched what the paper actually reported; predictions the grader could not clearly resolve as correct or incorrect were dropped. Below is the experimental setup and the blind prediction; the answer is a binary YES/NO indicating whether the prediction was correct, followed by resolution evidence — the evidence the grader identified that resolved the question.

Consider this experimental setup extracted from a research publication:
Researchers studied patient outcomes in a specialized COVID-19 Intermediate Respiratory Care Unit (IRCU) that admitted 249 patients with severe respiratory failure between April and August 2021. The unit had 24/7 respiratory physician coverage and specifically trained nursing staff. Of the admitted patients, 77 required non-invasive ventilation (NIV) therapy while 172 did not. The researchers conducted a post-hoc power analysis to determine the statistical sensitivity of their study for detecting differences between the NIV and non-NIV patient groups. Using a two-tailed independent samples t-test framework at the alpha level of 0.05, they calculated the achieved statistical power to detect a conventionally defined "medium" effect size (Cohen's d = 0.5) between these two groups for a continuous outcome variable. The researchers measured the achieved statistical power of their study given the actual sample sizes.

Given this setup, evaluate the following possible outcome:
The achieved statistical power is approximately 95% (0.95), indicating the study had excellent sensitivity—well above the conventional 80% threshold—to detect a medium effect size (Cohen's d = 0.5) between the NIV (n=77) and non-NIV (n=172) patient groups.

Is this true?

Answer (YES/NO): NO